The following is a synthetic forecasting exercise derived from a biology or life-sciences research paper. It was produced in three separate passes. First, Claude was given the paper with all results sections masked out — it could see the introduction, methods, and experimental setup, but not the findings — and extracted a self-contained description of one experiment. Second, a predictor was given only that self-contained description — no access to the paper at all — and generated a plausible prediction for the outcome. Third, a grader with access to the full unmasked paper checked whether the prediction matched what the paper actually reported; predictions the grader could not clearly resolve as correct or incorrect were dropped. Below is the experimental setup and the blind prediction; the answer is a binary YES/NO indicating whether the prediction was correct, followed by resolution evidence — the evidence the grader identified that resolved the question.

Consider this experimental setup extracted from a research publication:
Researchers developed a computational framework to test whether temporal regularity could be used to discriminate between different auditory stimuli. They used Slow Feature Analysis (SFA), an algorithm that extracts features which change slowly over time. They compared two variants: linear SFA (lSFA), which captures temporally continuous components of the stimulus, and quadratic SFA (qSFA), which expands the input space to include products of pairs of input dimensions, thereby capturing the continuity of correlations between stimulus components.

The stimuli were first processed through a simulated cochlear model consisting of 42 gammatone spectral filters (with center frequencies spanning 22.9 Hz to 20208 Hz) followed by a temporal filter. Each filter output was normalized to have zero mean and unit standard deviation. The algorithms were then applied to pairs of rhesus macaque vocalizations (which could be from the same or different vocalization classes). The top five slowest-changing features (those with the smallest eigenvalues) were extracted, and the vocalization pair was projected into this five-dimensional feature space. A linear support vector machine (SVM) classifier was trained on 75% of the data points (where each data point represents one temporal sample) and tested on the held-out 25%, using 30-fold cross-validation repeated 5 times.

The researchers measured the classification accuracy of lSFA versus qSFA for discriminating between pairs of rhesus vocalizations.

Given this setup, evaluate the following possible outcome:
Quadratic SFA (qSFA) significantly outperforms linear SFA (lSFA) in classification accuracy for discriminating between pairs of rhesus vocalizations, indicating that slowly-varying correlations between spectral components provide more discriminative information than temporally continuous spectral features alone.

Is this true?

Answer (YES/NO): YES